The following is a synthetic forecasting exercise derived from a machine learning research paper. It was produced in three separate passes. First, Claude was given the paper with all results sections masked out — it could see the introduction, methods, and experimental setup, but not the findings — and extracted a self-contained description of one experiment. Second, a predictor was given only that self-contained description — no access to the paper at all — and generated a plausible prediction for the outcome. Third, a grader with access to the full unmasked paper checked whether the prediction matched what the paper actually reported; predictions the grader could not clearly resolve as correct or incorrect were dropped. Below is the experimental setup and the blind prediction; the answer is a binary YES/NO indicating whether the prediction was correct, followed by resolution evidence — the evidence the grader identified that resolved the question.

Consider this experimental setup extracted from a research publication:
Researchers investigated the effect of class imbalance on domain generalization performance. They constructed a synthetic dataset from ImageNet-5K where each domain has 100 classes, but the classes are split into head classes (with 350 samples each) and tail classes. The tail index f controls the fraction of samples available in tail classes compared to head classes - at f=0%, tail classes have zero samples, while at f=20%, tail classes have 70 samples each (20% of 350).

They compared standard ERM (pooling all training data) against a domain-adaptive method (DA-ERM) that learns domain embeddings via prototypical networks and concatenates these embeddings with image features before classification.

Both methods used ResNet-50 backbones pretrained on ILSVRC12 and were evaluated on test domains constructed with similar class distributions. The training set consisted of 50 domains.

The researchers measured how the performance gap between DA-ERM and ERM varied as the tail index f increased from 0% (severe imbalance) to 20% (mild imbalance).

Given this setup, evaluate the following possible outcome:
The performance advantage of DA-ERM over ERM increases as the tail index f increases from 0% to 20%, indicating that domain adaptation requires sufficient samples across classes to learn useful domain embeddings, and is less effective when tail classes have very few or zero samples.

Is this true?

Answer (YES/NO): NO